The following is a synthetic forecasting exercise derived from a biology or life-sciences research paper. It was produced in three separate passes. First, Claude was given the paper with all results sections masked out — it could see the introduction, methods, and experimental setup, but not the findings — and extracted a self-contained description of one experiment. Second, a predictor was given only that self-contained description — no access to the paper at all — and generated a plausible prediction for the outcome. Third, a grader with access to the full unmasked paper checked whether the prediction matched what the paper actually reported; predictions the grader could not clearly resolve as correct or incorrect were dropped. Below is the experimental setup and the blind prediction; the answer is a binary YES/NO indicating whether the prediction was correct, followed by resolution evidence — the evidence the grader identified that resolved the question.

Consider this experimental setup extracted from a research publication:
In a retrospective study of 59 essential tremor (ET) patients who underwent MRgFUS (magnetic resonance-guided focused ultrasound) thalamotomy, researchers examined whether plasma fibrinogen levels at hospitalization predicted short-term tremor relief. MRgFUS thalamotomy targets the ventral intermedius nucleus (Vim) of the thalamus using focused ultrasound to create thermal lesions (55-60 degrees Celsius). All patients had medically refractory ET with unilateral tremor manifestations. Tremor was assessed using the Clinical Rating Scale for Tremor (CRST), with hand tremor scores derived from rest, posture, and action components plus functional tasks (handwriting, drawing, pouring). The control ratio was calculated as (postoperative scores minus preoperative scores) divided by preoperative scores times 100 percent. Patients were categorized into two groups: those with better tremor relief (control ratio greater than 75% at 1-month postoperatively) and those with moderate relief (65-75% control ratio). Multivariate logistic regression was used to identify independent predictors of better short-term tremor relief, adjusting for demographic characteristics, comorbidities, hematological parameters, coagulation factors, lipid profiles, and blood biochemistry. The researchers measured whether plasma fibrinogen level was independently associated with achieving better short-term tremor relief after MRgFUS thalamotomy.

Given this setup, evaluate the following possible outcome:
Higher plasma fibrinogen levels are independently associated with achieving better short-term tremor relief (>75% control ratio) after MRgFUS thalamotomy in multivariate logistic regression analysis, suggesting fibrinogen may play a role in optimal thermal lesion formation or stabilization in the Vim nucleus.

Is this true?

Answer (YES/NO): NO